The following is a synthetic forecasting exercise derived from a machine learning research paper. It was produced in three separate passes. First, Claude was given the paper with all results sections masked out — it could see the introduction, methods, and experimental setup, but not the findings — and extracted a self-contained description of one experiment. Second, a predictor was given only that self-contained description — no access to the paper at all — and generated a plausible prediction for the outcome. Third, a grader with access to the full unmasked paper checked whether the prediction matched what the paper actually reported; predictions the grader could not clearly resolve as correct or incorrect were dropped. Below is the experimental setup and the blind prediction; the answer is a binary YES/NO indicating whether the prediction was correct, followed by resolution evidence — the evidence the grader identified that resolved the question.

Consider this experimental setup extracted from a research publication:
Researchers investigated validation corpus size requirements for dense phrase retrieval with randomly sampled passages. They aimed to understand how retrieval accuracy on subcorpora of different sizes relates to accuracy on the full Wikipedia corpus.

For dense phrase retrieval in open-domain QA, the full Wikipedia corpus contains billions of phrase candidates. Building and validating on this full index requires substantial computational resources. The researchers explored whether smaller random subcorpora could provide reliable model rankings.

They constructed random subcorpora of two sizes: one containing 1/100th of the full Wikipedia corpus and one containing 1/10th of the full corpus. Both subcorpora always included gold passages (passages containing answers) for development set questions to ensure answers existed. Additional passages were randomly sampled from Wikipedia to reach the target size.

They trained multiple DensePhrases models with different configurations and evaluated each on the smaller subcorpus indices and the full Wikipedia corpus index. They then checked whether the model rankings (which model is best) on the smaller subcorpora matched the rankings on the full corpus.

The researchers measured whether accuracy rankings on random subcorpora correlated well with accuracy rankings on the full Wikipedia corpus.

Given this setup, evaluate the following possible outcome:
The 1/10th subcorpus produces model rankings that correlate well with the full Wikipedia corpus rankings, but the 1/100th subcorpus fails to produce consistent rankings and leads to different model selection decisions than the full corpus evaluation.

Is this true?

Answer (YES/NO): NO